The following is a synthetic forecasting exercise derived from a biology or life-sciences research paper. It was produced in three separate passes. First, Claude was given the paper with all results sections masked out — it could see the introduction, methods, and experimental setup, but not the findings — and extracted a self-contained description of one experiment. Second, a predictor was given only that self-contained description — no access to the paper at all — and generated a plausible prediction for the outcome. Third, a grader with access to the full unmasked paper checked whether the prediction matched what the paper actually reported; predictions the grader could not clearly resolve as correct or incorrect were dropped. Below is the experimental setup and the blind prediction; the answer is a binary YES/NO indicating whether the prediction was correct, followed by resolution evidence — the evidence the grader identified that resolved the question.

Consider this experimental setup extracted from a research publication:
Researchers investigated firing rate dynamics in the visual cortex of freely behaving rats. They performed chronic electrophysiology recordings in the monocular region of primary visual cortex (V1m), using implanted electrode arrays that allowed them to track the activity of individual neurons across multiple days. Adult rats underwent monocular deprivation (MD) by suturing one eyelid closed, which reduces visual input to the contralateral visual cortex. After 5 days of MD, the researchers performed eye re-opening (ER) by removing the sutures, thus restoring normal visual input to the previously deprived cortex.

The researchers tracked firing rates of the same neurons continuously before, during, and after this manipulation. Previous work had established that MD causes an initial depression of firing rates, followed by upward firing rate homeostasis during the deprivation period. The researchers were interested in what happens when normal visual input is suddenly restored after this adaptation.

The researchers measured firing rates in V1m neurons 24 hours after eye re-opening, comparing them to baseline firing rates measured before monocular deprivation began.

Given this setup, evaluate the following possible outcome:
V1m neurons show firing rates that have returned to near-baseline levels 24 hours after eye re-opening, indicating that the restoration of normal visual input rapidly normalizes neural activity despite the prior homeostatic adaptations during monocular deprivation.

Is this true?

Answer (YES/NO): NO